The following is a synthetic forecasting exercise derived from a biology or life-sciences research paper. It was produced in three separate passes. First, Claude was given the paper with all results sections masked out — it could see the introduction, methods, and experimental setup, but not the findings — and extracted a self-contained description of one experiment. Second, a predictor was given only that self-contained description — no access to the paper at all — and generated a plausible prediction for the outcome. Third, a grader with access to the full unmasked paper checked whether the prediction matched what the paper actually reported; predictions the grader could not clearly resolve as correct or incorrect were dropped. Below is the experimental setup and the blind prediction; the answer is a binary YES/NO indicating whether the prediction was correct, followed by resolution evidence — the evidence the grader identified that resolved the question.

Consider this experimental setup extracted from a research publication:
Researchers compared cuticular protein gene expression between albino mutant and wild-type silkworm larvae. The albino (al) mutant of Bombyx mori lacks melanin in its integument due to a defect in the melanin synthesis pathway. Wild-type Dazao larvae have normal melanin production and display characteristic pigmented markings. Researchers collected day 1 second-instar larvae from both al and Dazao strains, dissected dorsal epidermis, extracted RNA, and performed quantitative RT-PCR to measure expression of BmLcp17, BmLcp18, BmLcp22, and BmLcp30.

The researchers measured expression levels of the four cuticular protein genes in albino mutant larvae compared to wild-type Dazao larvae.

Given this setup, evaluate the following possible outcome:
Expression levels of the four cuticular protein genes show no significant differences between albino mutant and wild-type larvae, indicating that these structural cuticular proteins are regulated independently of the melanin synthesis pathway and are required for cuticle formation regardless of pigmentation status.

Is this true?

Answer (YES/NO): NO